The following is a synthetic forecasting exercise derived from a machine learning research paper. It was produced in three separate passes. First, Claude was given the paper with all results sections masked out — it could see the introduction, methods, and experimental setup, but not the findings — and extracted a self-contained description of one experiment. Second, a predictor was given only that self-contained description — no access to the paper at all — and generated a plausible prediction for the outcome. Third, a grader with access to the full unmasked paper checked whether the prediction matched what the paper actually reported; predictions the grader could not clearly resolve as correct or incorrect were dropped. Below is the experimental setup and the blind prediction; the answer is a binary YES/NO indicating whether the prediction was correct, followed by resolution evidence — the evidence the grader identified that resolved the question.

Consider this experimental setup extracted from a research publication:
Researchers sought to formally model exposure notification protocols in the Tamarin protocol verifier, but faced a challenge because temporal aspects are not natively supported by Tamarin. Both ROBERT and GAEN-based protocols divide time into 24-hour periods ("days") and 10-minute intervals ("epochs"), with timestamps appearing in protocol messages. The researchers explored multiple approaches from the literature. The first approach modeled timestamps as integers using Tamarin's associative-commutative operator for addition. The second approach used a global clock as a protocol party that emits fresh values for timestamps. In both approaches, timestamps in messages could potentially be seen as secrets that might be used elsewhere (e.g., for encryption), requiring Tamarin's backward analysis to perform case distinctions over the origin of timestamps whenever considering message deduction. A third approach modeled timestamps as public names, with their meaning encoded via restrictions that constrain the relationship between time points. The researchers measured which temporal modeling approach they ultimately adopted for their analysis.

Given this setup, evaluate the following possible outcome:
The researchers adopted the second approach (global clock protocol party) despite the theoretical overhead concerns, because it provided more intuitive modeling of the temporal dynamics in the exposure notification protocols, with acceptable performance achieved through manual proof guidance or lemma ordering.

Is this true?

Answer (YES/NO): NO